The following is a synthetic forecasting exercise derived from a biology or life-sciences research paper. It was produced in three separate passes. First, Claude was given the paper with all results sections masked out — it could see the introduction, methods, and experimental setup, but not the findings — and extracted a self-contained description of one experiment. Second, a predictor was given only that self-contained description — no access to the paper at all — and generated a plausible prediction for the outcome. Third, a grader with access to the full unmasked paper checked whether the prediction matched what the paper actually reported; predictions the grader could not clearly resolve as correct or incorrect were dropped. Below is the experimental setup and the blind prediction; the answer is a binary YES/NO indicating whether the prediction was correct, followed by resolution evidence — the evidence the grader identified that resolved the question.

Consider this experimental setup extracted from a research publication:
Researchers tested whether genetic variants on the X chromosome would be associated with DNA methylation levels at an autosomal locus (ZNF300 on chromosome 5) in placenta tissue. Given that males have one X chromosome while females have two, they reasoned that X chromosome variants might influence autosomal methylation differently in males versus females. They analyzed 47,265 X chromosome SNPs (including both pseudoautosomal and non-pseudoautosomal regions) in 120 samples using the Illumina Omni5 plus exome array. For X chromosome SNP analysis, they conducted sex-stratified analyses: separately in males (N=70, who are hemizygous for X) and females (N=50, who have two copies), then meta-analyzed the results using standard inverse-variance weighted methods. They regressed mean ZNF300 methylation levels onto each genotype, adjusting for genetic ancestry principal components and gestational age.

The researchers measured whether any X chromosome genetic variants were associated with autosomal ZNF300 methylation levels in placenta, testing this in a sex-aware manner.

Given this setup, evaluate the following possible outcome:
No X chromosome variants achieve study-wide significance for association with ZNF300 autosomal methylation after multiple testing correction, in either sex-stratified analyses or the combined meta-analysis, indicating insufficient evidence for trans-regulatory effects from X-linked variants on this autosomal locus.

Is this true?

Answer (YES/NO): NO